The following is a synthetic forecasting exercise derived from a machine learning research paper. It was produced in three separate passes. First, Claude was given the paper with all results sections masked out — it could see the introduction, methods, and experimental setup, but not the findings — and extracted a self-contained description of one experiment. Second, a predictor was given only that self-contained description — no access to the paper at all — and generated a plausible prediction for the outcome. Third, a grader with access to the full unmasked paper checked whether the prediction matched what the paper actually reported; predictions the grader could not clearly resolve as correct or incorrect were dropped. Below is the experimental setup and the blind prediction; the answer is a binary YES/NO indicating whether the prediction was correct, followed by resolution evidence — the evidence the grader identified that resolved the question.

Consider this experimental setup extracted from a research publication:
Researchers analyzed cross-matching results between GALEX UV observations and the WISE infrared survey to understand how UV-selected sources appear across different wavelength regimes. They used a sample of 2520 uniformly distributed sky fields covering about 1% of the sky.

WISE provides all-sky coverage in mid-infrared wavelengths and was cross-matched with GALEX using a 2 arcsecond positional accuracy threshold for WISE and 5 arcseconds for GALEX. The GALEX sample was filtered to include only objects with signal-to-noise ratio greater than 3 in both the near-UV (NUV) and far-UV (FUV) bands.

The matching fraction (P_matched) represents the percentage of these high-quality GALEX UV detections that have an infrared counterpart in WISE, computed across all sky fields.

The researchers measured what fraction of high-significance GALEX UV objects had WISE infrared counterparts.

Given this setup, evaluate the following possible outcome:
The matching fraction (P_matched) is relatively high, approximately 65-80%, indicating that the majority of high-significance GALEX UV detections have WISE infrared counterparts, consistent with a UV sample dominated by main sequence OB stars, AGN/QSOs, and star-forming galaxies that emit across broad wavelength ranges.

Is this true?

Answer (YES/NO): NO